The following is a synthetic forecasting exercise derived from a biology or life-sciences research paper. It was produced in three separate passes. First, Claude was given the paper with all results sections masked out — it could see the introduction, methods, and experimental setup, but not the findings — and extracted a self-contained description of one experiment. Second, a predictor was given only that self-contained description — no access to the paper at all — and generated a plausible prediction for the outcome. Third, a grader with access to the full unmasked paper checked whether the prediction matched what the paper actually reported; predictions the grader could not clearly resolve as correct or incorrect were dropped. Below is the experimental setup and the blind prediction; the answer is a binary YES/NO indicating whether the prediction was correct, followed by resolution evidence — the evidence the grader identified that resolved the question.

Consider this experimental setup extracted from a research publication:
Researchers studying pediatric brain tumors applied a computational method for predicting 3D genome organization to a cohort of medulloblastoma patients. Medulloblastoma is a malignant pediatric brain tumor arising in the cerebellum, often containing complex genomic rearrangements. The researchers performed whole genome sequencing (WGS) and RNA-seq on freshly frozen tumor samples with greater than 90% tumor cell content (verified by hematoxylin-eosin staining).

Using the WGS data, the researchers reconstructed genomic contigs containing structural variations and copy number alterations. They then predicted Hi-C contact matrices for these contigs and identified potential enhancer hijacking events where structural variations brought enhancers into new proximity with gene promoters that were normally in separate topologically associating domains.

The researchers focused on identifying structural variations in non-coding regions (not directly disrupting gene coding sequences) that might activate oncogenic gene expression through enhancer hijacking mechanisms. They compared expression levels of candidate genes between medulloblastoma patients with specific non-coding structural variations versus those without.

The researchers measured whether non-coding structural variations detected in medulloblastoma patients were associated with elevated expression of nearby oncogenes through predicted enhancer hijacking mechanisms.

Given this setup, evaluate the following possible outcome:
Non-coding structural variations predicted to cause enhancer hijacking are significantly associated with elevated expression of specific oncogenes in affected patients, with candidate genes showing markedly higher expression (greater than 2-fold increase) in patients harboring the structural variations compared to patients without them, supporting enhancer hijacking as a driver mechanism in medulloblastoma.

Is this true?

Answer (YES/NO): YES